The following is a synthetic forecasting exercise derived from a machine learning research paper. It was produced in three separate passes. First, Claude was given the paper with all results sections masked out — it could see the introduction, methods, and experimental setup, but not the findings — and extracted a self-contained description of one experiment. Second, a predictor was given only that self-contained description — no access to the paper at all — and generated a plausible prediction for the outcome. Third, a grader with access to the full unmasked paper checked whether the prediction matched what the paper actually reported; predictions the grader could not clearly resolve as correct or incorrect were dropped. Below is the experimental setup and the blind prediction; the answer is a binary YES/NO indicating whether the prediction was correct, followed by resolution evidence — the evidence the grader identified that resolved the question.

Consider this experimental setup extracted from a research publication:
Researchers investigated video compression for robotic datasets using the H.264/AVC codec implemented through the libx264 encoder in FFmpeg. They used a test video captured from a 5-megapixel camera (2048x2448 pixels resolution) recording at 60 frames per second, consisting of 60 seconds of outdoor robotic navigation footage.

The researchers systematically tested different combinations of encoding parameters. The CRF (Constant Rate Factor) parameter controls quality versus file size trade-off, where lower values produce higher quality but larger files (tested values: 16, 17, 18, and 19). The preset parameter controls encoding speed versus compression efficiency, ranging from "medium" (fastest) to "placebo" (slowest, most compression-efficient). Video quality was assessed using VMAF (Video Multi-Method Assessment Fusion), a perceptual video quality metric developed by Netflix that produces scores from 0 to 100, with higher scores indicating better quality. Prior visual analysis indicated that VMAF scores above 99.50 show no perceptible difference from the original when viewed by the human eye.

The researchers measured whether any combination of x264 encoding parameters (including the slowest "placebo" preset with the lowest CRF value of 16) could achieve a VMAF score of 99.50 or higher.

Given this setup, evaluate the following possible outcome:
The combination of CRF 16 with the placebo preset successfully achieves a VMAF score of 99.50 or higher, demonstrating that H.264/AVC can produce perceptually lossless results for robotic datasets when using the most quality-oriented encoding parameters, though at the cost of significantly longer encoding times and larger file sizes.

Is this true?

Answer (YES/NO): NO